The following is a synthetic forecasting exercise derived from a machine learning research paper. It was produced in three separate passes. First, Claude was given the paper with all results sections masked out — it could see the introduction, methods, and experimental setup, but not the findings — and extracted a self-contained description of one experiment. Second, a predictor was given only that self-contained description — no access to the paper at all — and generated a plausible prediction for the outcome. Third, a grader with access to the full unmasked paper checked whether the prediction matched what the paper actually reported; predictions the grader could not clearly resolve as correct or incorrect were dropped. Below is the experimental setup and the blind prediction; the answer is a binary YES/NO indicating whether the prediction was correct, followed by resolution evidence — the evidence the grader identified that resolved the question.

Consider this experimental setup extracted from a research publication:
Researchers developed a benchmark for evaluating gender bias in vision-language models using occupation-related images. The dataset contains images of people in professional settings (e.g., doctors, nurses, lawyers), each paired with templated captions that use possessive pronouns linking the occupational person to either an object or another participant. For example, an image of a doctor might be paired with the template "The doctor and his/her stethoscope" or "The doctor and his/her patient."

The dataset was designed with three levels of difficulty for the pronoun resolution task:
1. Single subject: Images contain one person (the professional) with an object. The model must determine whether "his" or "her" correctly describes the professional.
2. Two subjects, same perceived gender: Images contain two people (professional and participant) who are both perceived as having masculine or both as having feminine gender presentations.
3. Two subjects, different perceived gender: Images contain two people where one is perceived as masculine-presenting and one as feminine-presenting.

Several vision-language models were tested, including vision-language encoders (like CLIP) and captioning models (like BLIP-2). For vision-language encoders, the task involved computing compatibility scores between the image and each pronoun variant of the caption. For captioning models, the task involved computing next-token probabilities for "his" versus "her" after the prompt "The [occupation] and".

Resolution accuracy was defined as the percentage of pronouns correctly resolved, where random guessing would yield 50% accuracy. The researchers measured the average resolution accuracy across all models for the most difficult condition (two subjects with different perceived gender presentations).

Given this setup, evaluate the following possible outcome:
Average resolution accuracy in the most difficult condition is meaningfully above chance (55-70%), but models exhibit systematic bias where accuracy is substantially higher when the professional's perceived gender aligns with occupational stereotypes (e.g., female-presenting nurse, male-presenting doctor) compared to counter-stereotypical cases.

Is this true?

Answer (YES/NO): NO